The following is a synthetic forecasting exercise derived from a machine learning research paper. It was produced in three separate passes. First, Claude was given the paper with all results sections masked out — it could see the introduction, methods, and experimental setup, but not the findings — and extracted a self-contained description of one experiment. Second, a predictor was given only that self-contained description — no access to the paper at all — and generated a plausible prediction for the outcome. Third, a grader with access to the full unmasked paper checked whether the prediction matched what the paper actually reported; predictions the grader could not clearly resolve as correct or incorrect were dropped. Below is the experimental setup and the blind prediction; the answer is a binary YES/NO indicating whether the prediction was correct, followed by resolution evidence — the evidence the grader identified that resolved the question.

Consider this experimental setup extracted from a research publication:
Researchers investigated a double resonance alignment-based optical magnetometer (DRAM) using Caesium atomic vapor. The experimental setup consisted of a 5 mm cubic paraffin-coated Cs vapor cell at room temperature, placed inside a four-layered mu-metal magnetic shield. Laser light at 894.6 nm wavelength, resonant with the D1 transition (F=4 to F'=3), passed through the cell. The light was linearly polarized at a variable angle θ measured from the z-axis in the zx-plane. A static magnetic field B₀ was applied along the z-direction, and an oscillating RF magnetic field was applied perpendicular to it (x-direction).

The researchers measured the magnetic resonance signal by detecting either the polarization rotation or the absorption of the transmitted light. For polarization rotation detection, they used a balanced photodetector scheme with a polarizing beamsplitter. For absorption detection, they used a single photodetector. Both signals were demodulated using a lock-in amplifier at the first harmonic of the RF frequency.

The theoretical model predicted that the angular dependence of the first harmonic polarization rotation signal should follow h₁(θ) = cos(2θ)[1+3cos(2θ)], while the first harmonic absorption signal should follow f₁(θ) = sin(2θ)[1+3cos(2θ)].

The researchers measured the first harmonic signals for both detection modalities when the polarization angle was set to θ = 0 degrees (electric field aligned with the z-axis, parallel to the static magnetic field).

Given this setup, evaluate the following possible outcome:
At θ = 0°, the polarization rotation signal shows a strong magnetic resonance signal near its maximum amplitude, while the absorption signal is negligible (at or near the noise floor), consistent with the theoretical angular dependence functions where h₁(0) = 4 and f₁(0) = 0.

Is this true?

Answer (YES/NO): NO